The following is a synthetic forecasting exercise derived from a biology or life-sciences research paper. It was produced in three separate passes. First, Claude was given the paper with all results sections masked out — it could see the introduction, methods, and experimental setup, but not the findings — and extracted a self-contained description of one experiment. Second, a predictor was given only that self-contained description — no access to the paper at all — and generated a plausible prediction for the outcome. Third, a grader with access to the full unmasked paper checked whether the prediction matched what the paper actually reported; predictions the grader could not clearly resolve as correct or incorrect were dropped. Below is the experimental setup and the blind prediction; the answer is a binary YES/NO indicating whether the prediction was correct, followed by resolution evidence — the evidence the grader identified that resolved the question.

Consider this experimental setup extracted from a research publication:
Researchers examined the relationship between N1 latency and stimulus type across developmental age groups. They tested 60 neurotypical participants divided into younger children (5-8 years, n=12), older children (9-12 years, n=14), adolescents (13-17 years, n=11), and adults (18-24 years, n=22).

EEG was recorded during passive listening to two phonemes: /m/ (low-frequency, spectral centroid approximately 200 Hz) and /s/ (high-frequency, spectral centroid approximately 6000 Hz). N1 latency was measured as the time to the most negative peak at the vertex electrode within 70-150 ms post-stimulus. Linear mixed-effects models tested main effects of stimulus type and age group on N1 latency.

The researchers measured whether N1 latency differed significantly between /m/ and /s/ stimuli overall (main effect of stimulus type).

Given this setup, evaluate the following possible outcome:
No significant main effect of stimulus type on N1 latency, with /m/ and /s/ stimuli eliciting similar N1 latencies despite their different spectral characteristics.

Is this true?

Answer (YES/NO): YES